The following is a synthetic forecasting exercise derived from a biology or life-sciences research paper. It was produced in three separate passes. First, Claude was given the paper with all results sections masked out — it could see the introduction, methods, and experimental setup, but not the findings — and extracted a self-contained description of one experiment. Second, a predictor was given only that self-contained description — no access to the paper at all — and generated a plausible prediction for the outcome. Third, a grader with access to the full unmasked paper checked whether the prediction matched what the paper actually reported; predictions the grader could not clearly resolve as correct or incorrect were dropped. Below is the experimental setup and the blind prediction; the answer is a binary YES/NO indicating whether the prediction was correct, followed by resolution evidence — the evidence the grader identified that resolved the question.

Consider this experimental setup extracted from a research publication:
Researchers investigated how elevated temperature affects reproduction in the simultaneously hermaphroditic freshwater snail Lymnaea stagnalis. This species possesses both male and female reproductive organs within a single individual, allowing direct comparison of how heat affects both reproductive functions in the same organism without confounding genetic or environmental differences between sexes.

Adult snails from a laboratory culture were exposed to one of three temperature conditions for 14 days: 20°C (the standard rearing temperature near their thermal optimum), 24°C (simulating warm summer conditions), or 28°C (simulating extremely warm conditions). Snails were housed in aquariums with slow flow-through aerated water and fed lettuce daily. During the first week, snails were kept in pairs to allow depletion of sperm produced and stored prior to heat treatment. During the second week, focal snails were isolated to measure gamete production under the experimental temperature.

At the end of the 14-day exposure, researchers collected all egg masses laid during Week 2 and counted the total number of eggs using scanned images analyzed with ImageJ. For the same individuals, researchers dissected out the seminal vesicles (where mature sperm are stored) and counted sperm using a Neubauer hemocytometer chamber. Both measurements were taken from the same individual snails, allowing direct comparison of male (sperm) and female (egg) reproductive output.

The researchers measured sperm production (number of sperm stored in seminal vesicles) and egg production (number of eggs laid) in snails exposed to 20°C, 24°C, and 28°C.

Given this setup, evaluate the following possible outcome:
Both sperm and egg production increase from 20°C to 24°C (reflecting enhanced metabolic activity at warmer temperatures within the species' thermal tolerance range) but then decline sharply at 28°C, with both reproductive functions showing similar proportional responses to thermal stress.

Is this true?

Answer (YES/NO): NO